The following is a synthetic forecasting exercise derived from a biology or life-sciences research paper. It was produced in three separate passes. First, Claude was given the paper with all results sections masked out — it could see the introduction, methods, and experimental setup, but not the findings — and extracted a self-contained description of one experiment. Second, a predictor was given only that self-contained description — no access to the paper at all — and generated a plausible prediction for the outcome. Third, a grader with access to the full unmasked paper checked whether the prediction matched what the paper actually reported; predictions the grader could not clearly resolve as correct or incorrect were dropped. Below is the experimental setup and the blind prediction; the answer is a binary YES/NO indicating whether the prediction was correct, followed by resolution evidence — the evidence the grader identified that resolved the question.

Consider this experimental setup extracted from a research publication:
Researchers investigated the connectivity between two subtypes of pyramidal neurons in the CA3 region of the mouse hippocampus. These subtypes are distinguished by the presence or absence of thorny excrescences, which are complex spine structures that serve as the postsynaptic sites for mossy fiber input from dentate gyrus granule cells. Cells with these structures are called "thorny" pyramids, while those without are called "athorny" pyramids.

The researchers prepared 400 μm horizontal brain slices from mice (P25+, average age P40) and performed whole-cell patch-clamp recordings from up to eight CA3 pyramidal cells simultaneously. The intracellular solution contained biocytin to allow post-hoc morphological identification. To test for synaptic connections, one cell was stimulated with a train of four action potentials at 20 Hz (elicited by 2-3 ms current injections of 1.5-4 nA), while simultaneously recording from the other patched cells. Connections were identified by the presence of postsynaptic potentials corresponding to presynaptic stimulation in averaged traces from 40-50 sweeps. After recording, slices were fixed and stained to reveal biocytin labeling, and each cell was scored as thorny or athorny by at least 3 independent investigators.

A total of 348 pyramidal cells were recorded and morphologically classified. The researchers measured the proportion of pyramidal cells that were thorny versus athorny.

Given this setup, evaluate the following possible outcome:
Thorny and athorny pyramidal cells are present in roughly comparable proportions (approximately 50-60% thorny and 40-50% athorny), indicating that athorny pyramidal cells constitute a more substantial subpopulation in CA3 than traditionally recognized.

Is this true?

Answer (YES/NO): NO